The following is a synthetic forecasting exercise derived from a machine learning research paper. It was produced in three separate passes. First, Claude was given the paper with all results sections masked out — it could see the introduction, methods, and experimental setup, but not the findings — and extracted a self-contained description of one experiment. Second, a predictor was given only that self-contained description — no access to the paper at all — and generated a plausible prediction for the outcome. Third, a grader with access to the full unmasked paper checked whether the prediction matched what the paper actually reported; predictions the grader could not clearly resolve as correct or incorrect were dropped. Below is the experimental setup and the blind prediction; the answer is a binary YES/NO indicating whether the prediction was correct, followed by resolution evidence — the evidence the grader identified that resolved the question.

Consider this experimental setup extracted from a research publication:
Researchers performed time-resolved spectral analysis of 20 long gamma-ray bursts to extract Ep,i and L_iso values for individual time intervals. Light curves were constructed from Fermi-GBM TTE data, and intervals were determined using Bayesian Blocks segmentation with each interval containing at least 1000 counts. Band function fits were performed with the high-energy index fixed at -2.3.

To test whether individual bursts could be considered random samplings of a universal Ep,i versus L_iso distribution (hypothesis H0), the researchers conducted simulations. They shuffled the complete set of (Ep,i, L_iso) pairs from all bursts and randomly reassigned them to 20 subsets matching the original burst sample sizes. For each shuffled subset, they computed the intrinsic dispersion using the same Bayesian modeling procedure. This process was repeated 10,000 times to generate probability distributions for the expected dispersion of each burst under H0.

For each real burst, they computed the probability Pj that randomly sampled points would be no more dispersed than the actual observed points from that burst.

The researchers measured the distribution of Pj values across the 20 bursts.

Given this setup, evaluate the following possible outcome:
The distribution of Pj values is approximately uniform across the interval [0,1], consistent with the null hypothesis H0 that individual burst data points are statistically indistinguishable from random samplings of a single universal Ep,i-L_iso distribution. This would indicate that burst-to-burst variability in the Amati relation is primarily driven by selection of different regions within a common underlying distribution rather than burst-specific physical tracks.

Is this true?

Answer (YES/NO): NO